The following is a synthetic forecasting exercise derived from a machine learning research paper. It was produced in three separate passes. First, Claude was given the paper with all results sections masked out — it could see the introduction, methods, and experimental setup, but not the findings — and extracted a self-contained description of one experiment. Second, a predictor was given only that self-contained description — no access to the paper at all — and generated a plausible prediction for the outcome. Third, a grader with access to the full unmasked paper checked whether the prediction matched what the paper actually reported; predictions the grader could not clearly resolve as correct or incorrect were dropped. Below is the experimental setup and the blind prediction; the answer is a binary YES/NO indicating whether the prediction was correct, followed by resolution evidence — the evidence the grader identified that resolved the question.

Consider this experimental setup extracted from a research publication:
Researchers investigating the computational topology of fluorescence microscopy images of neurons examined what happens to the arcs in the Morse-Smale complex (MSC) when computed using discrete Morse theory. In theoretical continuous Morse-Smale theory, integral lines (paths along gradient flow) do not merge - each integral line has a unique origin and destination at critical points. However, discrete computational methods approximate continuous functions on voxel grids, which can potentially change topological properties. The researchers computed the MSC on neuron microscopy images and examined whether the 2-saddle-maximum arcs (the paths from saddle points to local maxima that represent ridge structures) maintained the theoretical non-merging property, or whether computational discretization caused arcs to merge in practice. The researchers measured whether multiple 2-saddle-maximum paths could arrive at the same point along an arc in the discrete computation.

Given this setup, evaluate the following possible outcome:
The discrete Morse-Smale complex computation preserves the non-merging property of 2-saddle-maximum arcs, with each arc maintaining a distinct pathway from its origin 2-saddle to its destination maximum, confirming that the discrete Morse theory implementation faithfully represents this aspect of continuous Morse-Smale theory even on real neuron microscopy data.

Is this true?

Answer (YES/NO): NO